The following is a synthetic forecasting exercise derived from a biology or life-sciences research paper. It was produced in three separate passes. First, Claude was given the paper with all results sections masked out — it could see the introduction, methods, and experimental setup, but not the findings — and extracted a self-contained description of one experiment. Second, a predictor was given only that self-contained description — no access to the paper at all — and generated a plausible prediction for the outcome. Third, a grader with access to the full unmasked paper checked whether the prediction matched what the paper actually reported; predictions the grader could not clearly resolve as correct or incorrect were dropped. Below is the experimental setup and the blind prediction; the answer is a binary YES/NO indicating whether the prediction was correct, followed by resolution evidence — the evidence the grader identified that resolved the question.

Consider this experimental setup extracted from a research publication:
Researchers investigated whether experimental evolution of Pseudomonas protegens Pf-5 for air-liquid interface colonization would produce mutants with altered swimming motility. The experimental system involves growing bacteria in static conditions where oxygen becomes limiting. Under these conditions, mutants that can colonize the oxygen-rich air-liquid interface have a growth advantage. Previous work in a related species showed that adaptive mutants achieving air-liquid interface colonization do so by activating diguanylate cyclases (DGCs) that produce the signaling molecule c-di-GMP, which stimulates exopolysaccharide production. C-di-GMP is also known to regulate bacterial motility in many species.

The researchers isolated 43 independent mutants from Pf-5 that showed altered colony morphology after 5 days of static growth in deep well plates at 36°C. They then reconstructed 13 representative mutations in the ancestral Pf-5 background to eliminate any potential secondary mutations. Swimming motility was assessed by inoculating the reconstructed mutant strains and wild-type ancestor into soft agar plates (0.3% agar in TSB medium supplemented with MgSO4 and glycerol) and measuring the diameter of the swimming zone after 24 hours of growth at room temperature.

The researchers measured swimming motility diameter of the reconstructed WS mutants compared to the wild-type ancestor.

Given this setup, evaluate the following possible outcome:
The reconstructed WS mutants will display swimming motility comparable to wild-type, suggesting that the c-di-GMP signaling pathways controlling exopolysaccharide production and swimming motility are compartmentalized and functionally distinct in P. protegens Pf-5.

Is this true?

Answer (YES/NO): NO